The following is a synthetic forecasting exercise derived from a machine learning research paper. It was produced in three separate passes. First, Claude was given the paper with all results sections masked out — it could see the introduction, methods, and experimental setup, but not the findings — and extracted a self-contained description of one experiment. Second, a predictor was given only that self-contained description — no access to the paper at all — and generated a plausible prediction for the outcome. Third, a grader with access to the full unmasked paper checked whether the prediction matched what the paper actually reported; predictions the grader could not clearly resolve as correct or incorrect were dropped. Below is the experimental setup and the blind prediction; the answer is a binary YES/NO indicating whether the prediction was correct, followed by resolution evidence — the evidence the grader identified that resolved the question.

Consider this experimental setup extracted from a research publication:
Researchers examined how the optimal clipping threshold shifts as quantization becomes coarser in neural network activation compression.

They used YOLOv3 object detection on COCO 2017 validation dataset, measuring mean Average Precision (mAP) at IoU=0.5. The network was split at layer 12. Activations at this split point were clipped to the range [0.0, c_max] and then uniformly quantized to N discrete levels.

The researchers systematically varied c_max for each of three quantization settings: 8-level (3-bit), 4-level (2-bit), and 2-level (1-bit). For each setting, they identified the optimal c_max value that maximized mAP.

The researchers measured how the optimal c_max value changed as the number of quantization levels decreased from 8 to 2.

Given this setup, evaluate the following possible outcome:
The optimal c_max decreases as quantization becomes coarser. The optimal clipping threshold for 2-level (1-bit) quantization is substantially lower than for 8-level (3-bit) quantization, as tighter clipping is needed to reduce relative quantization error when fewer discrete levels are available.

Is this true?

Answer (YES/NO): YES